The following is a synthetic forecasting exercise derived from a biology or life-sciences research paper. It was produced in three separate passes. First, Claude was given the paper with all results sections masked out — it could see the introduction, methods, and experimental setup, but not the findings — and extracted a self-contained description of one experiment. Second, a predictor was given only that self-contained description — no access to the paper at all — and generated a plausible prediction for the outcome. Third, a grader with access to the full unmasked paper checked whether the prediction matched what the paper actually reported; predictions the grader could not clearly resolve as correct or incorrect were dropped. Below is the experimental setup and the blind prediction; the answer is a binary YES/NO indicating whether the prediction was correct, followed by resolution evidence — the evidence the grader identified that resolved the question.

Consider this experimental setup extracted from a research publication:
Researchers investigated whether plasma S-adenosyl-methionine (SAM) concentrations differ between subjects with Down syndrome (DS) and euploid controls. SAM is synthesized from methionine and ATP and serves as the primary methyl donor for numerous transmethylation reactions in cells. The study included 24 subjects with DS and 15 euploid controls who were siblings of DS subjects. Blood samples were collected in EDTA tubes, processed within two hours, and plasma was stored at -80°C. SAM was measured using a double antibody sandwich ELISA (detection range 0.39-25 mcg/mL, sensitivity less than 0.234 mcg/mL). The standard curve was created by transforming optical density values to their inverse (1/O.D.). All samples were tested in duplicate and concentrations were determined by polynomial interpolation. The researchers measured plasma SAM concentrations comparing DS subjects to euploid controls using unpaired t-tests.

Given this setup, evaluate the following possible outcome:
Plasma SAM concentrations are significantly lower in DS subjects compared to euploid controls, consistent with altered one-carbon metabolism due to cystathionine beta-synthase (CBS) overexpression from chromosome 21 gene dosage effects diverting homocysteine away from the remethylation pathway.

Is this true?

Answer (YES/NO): NO